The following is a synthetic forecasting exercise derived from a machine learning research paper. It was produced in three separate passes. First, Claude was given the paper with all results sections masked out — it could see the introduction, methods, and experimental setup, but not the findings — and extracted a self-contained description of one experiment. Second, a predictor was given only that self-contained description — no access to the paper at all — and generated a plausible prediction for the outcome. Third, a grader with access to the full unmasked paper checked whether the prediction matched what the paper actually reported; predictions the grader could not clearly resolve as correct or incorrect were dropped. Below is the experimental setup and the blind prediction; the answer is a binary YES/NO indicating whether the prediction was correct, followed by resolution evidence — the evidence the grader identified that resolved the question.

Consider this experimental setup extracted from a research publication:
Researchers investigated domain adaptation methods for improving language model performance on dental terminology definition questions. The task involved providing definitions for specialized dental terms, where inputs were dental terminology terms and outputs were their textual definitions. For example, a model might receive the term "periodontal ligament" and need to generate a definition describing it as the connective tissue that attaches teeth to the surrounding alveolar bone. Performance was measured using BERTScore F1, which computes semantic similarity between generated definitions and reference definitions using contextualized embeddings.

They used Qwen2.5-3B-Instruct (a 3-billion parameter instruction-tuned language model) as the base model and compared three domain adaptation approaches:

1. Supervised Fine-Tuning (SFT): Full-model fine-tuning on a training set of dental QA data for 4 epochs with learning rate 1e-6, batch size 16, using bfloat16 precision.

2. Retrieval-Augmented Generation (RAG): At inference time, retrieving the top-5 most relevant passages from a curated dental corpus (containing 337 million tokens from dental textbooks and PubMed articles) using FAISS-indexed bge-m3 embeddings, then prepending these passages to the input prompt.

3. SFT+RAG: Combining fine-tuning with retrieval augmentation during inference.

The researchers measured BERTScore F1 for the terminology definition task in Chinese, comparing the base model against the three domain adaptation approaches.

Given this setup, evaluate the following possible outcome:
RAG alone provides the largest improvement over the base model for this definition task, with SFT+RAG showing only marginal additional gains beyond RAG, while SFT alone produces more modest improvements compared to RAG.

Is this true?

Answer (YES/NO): NO